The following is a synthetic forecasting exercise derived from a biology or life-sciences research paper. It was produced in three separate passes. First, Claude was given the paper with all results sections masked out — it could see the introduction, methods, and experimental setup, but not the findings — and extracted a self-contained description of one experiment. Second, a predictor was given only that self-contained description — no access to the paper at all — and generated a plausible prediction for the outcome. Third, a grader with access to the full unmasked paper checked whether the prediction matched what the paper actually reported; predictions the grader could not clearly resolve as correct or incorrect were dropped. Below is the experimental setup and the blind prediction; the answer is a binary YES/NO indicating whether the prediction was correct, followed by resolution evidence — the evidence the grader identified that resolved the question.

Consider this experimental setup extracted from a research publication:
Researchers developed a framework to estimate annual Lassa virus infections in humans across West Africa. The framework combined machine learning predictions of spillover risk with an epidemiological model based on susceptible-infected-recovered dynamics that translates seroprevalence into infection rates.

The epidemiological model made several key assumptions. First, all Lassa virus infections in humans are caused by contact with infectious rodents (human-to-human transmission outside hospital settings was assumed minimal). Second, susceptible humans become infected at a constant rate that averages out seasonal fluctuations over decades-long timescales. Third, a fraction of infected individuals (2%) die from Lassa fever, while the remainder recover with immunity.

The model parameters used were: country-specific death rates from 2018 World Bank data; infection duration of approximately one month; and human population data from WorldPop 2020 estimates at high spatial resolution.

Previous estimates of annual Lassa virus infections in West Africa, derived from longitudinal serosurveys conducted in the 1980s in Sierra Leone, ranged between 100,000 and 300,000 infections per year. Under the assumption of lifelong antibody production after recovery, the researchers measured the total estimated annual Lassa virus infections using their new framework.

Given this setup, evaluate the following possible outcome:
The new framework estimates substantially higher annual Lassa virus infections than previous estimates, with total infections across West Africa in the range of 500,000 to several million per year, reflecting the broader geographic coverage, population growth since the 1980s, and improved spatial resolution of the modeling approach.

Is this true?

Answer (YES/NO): YES